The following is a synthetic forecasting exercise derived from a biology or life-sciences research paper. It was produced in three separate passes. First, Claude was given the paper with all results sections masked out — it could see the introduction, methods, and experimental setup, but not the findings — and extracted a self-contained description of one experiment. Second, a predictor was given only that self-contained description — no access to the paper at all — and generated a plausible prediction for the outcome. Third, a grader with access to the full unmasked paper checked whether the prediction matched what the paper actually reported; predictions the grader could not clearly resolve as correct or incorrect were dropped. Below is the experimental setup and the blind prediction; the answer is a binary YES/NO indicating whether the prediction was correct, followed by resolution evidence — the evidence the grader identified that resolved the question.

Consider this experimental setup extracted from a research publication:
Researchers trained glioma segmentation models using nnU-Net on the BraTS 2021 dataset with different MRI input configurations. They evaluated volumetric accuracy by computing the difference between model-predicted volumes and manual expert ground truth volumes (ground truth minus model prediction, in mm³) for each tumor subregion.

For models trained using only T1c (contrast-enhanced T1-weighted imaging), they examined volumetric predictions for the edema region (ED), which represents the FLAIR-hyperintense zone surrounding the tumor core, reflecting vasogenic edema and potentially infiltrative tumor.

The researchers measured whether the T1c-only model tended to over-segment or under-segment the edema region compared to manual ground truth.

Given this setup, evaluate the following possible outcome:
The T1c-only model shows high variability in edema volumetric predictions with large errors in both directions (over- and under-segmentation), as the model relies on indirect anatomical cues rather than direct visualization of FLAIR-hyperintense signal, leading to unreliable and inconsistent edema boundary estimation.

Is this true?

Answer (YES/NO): NO